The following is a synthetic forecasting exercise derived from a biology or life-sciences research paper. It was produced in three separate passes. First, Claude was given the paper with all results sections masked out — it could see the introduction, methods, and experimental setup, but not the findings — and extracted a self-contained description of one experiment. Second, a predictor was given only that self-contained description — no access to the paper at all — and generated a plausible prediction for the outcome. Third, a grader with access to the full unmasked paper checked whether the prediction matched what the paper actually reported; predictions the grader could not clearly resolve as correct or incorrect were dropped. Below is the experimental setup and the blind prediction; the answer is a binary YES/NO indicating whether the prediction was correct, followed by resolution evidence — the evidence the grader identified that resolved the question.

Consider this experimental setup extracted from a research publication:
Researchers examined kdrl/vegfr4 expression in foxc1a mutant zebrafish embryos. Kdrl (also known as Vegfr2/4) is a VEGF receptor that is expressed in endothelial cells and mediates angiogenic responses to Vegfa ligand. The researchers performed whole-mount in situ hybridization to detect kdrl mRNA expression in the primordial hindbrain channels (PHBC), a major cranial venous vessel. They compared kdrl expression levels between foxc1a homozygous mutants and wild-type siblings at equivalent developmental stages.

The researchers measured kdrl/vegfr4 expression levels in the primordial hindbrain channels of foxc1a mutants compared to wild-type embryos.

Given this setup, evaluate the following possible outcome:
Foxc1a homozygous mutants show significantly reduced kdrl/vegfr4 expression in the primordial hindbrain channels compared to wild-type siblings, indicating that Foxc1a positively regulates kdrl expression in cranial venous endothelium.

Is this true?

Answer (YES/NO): YES